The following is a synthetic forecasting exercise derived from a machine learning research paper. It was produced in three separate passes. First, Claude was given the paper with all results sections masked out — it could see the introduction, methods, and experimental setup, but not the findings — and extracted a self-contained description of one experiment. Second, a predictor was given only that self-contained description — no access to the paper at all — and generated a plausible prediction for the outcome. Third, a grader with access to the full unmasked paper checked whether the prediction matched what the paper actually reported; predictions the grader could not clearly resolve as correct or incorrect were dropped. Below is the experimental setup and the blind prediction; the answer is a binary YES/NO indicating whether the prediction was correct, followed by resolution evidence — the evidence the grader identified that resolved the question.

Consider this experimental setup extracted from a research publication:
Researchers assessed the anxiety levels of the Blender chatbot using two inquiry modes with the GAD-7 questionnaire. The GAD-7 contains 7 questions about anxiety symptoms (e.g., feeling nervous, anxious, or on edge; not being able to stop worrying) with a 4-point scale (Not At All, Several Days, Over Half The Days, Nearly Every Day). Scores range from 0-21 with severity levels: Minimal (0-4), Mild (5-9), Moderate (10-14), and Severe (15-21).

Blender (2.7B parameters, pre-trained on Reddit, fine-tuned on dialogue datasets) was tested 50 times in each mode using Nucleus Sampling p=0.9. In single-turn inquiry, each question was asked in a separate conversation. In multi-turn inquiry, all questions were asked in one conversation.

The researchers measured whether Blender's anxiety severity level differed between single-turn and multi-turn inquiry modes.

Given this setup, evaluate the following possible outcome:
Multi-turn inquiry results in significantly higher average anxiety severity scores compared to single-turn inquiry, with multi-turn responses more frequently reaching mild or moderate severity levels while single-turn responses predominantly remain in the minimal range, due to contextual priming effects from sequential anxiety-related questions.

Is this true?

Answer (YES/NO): NO